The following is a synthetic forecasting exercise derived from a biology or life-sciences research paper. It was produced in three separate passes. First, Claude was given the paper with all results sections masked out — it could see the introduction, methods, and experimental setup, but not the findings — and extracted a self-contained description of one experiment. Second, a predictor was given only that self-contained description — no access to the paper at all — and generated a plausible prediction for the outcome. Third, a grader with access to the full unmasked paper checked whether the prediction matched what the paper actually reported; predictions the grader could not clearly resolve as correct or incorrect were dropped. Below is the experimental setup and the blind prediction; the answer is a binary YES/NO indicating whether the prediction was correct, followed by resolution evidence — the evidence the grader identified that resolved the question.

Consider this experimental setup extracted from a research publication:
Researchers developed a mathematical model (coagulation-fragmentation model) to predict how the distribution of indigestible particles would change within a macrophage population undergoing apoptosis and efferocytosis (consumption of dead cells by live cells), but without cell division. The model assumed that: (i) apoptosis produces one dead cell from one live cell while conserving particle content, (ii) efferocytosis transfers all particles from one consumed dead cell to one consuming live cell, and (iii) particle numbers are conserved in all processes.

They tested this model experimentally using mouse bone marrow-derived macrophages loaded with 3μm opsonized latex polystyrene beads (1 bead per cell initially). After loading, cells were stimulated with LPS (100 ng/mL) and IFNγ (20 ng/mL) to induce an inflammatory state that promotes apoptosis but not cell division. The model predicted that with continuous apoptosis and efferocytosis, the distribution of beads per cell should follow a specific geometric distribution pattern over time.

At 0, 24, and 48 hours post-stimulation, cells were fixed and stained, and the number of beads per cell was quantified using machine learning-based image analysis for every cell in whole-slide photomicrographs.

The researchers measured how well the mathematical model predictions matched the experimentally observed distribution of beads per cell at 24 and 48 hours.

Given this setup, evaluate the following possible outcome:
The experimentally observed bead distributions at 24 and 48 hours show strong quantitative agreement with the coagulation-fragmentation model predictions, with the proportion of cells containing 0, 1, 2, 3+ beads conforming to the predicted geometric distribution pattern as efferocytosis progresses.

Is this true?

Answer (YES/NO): YES